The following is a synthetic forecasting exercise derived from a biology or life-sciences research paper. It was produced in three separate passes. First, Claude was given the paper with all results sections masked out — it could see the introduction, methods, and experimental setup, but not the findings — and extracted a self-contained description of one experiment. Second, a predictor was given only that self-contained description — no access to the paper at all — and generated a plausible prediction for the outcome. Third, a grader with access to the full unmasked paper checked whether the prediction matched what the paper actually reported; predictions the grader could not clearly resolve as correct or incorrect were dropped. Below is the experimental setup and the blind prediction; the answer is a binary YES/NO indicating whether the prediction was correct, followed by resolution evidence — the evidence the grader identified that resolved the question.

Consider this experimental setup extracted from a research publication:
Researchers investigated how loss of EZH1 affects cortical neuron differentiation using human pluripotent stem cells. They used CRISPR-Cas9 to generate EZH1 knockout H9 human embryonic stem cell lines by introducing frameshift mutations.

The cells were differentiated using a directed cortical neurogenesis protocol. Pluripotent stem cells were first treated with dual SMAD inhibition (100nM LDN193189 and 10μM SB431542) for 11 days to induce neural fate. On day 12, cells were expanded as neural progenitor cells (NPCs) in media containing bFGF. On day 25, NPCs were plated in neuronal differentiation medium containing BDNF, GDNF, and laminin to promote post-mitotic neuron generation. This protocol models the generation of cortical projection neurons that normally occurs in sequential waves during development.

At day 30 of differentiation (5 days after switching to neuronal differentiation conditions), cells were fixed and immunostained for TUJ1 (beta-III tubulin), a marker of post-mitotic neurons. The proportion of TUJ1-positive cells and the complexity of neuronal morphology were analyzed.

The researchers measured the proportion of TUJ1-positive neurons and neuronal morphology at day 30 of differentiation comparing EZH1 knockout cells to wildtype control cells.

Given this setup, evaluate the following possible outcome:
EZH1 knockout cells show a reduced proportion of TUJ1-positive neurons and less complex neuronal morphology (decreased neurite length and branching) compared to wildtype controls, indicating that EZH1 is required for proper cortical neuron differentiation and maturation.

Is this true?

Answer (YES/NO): YES